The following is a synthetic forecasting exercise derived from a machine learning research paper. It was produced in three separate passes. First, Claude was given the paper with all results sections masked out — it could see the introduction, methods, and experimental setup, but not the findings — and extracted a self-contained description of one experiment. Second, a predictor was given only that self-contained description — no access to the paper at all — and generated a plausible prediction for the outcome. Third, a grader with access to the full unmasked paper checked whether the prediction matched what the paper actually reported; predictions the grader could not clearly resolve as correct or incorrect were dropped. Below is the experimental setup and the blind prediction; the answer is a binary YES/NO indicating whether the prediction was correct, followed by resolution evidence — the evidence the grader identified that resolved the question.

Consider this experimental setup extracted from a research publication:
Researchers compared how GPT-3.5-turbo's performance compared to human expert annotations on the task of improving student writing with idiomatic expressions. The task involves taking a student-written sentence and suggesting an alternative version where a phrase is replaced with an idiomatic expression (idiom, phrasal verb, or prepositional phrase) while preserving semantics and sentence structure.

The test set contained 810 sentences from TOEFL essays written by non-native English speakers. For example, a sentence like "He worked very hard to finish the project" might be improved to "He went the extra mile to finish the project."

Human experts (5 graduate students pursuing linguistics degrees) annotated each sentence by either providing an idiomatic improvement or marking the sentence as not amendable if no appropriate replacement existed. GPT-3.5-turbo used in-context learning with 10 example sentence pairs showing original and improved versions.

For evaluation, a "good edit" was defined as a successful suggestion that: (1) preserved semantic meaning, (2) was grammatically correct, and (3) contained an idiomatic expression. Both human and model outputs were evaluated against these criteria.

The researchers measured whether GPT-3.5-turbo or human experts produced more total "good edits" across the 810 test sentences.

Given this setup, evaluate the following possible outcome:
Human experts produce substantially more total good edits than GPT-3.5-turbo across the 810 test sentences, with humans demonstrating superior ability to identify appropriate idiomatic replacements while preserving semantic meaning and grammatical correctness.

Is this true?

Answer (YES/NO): NO